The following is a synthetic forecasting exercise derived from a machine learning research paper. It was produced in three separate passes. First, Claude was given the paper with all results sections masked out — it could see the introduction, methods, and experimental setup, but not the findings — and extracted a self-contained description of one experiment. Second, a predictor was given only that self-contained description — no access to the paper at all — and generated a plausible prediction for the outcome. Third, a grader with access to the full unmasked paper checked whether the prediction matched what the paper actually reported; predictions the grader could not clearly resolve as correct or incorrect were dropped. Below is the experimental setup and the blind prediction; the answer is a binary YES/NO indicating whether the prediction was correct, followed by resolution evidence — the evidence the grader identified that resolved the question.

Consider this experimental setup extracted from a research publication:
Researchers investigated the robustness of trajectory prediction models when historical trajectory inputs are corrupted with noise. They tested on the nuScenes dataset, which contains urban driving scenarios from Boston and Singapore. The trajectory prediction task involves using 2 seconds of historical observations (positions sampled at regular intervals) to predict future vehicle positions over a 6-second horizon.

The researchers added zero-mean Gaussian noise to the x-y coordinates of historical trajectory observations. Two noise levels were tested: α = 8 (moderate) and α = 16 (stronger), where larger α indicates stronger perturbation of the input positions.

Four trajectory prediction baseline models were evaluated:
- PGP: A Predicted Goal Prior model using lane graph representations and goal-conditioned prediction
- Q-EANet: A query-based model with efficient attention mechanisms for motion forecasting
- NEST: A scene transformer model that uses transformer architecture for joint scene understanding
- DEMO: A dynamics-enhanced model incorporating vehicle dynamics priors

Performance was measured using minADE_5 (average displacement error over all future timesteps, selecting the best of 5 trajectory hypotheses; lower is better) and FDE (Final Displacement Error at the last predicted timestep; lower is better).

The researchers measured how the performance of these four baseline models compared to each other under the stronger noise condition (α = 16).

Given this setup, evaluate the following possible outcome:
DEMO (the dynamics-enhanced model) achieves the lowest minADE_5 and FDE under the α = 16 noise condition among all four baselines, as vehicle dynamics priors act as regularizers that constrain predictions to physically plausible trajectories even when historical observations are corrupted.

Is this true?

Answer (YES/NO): NO